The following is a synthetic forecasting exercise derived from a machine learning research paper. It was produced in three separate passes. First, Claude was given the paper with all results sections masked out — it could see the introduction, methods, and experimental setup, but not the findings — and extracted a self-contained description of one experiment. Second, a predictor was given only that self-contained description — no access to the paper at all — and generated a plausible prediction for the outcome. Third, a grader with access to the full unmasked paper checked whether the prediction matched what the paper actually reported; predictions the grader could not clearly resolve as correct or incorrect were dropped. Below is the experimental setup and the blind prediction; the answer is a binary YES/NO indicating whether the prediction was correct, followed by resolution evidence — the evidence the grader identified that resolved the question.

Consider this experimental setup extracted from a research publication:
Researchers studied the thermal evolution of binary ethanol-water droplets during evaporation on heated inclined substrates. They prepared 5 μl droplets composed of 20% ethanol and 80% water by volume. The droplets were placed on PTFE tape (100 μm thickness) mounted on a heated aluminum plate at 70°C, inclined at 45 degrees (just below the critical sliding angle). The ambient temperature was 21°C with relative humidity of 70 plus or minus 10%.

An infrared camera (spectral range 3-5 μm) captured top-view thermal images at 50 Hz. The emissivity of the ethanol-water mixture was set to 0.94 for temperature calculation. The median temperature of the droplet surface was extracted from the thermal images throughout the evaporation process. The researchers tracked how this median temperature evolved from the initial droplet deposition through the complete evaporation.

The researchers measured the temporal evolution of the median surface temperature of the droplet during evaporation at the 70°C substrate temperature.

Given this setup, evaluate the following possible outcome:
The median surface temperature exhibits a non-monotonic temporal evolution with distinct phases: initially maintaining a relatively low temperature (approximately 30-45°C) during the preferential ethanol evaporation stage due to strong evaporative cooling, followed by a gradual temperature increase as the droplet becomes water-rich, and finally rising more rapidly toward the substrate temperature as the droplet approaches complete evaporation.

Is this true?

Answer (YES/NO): NO